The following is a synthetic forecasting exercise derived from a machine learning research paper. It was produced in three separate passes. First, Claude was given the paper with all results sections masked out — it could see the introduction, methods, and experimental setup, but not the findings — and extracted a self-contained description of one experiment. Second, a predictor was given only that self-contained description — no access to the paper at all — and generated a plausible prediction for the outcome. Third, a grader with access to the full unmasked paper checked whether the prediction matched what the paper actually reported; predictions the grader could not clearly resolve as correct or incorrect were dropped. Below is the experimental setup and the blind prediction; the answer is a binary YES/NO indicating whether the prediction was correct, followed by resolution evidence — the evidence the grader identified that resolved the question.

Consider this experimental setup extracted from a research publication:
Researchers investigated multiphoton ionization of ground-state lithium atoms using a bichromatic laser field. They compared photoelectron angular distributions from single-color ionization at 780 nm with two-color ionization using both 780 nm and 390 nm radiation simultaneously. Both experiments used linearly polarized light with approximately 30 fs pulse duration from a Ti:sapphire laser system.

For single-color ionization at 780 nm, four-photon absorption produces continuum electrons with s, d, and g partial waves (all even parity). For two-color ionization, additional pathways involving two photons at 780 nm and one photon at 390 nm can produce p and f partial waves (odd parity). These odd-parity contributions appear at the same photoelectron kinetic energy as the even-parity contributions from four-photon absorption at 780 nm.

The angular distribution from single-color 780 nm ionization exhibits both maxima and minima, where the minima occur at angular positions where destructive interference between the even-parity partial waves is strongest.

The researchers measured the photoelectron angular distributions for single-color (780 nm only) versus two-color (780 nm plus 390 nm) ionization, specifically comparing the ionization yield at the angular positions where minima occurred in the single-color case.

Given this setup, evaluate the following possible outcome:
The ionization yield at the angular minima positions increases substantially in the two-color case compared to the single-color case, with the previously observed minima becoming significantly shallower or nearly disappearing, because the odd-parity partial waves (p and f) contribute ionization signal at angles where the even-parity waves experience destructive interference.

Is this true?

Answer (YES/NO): NO